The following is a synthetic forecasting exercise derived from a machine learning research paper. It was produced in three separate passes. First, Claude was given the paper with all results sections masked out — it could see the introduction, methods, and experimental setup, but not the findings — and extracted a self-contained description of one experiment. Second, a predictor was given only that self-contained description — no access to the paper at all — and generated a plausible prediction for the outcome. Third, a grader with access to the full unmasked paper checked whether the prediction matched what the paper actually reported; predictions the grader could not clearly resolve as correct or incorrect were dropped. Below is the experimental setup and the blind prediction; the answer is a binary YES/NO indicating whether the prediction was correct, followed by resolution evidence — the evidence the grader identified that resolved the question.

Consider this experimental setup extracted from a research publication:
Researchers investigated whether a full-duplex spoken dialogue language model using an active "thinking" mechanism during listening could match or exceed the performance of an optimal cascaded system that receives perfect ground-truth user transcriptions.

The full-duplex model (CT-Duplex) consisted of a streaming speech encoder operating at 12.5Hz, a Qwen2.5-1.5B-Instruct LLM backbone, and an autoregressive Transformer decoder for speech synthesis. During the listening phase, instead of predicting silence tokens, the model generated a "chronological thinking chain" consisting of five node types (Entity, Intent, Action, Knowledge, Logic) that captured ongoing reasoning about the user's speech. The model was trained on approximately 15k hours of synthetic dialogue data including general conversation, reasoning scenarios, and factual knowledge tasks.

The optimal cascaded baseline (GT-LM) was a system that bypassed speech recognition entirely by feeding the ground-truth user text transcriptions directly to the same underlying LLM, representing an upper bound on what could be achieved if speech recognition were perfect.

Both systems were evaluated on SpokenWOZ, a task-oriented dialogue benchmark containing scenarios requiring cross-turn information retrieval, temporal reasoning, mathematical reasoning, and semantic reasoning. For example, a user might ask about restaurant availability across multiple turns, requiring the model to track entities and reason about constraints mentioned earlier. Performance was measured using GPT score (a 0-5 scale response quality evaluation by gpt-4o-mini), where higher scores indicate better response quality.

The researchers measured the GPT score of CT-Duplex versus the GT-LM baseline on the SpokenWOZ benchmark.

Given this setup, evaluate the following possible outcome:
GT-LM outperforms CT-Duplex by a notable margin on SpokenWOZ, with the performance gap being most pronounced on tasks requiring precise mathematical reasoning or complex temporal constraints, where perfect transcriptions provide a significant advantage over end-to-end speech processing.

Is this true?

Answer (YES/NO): NO